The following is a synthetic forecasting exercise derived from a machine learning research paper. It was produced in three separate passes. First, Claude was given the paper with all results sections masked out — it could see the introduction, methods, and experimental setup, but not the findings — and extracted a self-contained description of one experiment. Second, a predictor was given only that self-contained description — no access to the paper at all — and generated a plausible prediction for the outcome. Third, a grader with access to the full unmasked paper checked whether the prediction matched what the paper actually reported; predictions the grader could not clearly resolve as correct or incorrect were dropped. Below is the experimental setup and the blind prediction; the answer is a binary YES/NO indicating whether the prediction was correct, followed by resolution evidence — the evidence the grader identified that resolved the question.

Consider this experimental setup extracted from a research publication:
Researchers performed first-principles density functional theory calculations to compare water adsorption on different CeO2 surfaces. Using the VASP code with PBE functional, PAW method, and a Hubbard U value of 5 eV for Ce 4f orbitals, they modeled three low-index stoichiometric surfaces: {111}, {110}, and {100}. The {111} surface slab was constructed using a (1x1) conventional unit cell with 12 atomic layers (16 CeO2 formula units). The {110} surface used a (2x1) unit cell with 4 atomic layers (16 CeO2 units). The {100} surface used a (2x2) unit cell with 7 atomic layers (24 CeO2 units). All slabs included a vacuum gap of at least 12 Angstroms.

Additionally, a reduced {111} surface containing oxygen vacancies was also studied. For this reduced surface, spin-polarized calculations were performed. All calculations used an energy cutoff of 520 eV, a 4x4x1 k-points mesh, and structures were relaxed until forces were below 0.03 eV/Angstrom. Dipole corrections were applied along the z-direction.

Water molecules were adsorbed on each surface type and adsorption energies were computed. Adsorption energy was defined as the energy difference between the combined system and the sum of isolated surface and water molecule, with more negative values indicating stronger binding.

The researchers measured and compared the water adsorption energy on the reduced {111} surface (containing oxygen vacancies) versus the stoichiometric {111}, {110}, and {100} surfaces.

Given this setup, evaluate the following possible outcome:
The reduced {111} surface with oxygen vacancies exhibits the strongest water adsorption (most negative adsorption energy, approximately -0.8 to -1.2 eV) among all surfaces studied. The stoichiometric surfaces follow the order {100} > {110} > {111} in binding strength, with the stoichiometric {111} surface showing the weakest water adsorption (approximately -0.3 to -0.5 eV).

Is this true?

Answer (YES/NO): NO